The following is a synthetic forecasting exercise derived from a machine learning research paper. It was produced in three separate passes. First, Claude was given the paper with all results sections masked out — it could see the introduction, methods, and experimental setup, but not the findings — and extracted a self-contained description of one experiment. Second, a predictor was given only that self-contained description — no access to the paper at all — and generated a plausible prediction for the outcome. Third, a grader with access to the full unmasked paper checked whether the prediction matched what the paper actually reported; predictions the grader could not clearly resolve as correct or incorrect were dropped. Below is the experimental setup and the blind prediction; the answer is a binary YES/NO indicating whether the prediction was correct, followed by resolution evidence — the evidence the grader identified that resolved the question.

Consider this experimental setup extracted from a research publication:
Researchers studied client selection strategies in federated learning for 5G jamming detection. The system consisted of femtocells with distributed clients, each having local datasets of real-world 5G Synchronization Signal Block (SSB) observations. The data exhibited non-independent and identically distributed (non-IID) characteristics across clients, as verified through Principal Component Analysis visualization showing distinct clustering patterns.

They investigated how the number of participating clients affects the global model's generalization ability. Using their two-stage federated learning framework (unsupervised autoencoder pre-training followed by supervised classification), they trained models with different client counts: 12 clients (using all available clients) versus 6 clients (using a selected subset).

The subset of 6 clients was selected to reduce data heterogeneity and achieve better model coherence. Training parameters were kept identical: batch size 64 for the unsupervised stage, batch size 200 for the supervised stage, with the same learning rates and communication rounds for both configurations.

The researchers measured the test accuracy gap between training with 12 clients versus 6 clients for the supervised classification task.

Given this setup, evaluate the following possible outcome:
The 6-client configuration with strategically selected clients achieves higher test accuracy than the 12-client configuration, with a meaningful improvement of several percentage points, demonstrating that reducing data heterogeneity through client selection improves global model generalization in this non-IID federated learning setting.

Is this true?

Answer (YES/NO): NO